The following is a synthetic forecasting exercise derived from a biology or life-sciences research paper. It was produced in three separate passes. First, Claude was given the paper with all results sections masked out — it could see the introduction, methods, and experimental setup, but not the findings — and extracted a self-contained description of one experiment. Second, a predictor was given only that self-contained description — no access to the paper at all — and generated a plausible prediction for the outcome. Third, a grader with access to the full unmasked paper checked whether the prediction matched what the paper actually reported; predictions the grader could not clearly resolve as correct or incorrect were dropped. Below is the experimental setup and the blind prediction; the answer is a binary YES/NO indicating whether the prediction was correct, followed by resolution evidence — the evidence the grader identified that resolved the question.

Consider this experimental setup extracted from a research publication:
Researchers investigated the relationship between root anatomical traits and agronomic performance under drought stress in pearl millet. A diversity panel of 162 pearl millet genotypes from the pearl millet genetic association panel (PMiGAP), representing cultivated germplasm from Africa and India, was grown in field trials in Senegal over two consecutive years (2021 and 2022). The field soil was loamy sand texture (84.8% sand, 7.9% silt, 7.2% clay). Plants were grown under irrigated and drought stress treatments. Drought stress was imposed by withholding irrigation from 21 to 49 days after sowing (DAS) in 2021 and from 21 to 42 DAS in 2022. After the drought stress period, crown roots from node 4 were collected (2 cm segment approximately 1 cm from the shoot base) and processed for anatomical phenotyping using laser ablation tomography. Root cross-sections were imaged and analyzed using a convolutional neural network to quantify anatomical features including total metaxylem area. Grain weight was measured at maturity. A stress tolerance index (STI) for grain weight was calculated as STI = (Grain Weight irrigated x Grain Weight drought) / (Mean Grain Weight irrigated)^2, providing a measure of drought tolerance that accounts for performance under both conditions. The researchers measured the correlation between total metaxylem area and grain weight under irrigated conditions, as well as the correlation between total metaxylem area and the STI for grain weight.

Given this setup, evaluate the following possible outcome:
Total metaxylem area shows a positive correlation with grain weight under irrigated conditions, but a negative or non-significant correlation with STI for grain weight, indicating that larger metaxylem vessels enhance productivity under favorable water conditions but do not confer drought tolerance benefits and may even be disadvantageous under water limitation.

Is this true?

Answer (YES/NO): NO